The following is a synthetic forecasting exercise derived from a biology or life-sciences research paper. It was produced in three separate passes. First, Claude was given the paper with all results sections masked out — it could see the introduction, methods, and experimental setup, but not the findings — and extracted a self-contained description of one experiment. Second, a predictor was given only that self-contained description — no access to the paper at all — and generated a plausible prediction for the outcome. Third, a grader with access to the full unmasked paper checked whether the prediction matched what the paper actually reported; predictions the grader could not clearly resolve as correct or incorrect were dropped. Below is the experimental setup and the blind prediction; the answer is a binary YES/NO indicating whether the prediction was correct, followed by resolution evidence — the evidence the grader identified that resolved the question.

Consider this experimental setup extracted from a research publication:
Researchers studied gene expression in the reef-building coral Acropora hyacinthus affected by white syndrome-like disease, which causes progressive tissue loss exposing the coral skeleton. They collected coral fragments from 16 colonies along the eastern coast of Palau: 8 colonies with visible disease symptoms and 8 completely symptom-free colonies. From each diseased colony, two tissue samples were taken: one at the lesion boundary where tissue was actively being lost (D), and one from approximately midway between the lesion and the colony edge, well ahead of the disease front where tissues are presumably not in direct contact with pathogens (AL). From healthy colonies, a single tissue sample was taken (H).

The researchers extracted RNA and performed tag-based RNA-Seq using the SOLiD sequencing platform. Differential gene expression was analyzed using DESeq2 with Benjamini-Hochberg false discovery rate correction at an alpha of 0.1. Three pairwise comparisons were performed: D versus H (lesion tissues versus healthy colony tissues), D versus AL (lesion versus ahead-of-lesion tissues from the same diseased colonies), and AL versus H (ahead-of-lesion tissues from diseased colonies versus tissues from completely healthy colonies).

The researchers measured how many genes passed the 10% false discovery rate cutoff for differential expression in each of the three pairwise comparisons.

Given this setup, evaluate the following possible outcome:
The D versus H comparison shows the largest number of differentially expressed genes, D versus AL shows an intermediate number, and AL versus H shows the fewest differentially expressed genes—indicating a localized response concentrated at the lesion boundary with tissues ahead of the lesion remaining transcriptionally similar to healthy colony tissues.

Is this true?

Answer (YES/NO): YES